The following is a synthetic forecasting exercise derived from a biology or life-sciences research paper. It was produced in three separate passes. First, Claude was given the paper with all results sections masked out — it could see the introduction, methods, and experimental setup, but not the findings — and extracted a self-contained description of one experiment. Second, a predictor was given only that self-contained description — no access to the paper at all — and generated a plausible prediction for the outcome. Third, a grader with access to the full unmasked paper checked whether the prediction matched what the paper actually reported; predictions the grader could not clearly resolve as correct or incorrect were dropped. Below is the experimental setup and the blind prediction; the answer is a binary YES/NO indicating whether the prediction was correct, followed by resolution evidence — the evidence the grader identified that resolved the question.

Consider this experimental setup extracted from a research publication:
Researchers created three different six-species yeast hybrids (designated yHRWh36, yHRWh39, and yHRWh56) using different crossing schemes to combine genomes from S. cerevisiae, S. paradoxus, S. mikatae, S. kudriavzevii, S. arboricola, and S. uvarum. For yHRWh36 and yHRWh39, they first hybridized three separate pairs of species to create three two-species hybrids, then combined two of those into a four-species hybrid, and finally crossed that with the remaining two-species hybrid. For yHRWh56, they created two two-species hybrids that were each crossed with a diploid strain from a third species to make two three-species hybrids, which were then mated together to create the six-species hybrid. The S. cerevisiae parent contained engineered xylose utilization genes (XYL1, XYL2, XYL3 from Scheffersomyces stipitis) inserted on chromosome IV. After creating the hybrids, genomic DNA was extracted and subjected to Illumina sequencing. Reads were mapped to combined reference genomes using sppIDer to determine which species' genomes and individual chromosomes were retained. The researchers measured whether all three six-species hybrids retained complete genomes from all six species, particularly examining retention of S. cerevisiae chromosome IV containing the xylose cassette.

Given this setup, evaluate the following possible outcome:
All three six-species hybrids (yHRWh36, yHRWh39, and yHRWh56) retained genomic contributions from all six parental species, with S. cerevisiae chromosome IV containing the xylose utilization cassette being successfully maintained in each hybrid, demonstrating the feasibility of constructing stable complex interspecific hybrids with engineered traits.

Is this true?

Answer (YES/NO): NO